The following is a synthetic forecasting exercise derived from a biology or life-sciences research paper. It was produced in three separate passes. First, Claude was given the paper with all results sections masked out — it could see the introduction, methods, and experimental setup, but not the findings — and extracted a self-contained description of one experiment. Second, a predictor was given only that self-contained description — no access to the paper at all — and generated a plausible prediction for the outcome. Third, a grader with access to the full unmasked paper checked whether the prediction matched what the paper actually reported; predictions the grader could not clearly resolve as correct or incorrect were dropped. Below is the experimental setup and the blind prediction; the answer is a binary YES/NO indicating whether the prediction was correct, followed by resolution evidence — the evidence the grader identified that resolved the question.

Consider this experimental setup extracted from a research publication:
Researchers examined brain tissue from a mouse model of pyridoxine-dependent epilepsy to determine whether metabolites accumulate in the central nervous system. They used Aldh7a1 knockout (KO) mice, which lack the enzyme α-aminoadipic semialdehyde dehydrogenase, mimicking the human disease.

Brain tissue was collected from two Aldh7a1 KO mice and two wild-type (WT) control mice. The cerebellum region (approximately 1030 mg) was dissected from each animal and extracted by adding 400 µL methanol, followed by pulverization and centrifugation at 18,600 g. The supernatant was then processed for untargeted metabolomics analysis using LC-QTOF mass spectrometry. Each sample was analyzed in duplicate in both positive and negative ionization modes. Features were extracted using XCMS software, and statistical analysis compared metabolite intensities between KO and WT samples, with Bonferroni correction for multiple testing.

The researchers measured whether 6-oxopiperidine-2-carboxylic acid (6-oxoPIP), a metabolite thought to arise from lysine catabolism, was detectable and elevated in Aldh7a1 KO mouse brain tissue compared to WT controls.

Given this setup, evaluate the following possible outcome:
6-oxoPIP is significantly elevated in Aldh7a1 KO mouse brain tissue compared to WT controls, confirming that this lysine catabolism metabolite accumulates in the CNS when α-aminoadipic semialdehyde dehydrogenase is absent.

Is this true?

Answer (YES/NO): YES